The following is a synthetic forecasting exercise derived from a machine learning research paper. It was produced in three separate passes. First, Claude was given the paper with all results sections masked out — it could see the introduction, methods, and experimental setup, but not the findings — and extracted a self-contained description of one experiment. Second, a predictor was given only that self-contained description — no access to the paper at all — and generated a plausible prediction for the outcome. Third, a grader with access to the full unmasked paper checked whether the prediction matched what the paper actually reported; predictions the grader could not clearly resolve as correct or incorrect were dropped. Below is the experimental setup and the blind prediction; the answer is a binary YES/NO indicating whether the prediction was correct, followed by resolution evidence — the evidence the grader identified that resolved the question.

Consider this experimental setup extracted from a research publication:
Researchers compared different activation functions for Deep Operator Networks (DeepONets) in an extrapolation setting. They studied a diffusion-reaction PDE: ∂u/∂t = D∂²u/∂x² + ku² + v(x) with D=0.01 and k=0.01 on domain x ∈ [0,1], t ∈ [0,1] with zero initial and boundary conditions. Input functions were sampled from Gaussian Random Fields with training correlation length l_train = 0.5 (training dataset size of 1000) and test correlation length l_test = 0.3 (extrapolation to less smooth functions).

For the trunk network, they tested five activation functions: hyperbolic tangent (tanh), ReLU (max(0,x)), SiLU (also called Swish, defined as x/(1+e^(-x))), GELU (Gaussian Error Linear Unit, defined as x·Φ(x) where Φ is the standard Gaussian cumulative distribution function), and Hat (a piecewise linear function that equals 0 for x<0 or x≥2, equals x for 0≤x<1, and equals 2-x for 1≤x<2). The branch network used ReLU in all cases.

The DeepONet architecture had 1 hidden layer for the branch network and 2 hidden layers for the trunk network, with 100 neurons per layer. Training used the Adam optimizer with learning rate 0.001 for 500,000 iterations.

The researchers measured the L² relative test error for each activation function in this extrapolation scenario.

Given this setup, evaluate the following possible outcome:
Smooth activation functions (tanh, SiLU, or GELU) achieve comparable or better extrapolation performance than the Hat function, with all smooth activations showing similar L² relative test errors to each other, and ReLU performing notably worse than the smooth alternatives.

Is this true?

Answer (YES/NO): NO